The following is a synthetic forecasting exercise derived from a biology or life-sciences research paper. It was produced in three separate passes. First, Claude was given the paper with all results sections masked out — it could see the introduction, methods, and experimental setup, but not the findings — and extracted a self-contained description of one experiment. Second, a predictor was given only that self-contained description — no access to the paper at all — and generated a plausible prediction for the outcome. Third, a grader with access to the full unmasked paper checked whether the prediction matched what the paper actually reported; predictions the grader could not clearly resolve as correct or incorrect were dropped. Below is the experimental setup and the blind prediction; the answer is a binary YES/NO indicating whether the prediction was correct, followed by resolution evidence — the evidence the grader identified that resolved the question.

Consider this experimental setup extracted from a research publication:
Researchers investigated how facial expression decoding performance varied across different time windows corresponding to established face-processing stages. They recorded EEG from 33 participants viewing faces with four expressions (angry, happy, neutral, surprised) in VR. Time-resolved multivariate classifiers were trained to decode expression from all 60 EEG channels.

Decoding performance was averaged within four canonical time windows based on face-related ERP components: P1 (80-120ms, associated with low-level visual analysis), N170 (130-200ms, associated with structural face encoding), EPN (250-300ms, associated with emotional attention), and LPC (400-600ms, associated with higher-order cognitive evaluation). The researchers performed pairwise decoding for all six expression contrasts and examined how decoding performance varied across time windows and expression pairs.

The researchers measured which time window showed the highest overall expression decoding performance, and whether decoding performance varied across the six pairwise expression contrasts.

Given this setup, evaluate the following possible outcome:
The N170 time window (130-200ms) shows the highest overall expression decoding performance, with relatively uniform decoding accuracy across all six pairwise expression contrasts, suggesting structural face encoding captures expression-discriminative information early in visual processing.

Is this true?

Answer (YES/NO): NO